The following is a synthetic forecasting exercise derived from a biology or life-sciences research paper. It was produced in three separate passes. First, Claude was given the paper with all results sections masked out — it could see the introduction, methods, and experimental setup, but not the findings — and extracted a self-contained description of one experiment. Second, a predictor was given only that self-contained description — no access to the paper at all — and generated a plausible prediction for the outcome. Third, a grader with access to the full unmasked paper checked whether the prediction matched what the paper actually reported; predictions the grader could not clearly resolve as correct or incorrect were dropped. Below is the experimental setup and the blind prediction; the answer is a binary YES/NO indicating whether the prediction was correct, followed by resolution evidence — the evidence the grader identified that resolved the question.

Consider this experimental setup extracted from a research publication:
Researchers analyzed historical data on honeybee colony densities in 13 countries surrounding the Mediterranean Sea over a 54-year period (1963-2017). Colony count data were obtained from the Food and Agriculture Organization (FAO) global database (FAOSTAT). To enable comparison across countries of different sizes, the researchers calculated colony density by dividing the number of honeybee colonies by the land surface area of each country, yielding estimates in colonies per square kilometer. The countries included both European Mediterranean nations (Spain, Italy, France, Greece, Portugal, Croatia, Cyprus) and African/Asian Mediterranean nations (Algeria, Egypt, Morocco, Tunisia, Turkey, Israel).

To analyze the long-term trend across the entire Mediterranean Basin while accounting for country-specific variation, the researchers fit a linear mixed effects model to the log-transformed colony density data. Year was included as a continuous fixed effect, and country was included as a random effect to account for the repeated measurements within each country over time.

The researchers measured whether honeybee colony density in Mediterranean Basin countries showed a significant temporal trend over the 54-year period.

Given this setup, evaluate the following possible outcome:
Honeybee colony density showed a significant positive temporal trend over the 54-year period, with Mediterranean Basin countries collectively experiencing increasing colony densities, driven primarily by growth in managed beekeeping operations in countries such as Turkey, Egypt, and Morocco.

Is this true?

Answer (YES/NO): NO